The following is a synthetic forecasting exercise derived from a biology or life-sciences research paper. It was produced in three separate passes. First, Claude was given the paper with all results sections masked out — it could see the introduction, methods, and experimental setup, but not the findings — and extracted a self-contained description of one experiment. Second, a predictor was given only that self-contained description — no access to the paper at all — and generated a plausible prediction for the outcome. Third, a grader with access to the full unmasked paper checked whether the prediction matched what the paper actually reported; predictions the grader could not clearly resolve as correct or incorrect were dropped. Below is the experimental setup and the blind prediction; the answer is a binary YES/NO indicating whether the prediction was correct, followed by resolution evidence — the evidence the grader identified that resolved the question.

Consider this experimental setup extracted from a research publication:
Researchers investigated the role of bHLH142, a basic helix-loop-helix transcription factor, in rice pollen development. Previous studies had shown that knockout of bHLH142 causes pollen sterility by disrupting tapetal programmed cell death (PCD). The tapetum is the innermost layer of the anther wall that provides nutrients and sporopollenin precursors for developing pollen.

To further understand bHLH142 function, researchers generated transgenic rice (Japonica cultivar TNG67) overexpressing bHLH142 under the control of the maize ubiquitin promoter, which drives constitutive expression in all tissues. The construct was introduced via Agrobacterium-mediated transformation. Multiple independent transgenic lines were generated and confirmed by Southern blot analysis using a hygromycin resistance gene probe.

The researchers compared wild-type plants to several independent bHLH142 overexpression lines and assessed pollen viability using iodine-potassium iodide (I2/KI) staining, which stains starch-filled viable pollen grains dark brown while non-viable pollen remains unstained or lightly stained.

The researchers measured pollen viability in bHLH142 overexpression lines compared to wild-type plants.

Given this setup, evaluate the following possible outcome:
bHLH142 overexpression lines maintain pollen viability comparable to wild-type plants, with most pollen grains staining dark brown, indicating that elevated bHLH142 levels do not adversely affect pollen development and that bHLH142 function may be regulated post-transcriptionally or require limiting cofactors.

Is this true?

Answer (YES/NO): NO